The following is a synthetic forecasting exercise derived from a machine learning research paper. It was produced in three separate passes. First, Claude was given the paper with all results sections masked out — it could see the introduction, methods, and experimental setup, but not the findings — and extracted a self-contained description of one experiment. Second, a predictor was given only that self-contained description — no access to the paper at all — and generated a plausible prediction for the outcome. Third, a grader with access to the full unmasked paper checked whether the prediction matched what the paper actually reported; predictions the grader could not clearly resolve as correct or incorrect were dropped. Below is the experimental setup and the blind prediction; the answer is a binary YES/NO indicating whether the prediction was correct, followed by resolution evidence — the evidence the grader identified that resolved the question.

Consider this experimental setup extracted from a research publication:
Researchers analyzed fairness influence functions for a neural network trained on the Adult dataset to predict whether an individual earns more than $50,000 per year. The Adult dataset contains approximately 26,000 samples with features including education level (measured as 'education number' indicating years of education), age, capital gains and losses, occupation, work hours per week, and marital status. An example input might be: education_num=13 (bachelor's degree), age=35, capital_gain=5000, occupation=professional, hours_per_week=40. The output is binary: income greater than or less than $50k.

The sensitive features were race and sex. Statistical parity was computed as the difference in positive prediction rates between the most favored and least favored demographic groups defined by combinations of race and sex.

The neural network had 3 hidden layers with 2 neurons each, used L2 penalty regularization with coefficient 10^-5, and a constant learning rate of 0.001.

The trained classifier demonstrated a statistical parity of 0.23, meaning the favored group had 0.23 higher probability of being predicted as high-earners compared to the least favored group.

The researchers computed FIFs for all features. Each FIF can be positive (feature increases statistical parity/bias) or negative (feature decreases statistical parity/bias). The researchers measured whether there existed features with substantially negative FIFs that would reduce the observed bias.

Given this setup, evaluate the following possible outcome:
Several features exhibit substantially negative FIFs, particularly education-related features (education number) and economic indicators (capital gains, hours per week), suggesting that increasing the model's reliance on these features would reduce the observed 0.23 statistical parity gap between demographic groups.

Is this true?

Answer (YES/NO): NO